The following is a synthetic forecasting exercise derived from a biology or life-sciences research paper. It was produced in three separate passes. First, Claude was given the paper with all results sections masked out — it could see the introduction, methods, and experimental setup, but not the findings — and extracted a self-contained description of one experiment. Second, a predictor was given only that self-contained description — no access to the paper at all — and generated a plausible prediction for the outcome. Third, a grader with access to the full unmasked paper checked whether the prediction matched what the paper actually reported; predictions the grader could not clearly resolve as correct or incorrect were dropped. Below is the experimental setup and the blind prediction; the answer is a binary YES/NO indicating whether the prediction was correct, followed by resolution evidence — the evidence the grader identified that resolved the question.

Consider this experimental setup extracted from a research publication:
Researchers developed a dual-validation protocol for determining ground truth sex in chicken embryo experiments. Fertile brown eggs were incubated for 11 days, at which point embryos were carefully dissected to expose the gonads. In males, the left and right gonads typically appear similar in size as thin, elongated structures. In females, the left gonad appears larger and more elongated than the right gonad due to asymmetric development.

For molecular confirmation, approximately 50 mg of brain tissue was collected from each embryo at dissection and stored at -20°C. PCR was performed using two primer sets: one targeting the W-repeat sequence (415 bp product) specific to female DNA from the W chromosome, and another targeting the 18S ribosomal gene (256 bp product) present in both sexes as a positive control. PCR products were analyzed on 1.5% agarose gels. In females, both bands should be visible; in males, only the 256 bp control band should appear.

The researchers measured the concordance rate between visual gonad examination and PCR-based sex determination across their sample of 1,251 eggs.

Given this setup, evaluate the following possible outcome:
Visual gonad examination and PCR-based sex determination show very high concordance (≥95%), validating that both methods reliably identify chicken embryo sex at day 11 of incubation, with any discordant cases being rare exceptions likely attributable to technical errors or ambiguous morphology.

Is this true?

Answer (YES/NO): YES